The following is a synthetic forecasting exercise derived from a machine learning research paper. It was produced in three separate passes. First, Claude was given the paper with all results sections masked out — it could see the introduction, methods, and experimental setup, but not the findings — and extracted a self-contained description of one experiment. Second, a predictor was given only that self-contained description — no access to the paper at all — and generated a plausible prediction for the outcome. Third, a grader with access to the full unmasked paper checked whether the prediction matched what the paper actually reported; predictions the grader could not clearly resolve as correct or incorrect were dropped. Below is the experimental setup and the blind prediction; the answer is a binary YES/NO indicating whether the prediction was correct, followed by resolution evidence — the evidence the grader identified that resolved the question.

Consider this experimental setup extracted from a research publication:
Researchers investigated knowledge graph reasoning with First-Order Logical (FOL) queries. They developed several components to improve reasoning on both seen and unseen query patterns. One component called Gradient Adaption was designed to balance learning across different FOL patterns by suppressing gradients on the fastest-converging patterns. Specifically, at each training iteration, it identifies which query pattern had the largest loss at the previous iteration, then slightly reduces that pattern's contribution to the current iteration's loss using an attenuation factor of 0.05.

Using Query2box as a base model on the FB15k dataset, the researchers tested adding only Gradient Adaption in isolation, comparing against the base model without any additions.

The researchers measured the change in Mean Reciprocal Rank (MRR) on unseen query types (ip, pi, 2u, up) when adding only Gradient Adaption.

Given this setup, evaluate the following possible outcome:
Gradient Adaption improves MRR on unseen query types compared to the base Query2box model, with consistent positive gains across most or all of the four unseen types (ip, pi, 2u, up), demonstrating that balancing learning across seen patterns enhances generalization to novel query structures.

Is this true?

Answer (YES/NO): YES